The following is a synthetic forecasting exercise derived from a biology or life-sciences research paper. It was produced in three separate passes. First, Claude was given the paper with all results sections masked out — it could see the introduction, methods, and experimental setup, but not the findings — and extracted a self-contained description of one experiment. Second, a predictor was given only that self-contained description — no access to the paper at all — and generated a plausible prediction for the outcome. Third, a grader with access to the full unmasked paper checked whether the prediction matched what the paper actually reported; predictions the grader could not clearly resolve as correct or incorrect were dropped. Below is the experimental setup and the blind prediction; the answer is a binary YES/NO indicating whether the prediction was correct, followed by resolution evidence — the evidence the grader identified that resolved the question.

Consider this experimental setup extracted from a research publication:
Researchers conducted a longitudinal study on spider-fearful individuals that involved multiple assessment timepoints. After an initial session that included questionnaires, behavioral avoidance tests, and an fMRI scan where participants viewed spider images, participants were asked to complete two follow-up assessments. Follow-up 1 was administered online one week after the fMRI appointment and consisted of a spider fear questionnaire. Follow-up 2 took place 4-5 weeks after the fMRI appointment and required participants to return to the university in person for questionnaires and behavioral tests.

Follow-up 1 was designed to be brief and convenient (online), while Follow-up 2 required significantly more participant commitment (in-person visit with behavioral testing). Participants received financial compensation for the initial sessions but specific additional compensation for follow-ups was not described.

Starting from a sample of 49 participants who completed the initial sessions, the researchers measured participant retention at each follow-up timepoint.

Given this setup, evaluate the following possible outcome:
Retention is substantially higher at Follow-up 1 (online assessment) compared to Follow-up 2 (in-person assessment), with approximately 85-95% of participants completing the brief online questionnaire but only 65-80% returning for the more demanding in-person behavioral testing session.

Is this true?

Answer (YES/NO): NO